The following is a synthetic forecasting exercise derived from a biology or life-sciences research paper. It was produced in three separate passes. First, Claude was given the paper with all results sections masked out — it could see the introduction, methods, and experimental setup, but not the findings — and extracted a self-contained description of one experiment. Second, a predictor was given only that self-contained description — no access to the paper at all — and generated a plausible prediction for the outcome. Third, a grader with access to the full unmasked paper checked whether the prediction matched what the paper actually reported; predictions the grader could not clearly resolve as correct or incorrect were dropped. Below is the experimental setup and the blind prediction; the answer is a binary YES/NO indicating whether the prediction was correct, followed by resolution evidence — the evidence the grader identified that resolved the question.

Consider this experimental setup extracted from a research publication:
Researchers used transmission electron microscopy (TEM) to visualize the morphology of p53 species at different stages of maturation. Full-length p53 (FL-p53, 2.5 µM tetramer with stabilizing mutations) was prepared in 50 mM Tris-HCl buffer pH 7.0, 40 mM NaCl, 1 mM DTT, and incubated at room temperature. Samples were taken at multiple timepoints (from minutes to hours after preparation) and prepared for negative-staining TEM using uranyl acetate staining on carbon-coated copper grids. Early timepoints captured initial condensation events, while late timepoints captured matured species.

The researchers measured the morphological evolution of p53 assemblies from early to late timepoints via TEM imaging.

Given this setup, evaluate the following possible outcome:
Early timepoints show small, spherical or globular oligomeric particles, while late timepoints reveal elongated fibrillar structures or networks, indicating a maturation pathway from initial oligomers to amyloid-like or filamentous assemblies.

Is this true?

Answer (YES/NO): YES